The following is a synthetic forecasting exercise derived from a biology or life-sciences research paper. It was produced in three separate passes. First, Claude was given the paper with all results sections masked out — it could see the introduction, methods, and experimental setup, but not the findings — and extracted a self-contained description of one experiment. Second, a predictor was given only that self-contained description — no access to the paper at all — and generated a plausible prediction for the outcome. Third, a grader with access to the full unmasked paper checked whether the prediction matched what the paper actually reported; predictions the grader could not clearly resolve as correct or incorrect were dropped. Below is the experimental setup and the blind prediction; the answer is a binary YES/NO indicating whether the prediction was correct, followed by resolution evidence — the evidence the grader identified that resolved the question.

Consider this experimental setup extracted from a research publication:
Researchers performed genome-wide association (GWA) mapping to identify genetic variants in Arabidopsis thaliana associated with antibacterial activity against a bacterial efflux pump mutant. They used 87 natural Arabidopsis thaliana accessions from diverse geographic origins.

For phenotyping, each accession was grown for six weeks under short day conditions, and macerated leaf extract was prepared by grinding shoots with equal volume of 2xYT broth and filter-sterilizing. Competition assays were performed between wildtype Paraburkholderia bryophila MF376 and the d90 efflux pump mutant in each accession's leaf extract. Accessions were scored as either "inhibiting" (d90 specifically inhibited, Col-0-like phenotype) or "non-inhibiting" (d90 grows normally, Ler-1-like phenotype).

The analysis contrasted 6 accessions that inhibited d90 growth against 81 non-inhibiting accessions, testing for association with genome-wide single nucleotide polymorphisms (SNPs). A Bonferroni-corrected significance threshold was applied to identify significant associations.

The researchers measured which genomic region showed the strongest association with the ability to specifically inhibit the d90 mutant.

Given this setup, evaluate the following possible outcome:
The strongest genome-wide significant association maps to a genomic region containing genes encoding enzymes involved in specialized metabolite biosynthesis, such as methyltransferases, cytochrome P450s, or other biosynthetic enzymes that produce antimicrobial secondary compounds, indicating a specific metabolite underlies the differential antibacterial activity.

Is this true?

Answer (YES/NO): NO